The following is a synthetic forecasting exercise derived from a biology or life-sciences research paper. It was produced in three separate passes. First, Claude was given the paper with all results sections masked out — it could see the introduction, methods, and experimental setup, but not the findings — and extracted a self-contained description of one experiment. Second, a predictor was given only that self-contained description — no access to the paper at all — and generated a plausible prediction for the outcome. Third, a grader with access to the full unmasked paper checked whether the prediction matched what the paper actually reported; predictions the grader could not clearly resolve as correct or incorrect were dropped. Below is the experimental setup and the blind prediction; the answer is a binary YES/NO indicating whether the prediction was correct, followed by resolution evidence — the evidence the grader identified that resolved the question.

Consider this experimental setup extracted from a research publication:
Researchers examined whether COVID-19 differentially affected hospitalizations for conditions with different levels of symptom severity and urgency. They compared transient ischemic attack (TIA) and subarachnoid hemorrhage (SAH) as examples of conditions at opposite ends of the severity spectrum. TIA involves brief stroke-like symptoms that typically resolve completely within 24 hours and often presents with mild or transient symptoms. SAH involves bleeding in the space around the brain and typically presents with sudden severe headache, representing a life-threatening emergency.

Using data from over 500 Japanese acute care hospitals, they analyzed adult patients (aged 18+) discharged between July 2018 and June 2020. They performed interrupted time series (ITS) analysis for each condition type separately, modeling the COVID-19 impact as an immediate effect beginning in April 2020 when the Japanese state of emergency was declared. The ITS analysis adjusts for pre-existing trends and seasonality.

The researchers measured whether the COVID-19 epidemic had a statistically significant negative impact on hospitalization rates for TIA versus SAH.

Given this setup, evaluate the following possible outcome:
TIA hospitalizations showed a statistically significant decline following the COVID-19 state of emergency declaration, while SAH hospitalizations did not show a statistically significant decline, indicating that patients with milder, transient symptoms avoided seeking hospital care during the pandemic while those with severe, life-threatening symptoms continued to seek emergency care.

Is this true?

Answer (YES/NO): YES